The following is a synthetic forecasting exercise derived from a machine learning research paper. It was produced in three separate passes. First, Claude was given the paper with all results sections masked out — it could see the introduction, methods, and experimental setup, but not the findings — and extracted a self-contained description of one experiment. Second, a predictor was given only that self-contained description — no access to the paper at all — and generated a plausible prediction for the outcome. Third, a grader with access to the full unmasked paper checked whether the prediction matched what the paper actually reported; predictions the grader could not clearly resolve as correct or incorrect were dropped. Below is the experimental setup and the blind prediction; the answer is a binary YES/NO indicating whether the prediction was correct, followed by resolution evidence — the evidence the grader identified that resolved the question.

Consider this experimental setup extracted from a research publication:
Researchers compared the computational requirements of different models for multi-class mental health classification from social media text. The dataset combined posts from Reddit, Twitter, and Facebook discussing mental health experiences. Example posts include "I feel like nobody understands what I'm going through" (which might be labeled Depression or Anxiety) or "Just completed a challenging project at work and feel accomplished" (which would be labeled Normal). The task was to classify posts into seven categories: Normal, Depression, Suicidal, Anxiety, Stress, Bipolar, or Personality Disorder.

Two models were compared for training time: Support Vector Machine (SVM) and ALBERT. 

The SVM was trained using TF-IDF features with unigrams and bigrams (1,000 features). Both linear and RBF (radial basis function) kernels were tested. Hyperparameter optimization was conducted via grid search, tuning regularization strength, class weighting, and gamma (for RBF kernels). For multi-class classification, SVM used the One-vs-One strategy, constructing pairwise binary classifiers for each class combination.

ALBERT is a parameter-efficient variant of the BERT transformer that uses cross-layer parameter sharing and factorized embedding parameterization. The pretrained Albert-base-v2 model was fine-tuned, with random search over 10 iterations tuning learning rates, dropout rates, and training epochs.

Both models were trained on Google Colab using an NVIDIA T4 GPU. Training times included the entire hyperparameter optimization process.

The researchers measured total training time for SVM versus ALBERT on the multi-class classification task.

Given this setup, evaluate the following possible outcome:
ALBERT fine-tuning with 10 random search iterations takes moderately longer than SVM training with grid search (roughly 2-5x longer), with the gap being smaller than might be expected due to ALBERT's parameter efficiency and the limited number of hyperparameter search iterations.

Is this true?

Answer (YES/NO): NO